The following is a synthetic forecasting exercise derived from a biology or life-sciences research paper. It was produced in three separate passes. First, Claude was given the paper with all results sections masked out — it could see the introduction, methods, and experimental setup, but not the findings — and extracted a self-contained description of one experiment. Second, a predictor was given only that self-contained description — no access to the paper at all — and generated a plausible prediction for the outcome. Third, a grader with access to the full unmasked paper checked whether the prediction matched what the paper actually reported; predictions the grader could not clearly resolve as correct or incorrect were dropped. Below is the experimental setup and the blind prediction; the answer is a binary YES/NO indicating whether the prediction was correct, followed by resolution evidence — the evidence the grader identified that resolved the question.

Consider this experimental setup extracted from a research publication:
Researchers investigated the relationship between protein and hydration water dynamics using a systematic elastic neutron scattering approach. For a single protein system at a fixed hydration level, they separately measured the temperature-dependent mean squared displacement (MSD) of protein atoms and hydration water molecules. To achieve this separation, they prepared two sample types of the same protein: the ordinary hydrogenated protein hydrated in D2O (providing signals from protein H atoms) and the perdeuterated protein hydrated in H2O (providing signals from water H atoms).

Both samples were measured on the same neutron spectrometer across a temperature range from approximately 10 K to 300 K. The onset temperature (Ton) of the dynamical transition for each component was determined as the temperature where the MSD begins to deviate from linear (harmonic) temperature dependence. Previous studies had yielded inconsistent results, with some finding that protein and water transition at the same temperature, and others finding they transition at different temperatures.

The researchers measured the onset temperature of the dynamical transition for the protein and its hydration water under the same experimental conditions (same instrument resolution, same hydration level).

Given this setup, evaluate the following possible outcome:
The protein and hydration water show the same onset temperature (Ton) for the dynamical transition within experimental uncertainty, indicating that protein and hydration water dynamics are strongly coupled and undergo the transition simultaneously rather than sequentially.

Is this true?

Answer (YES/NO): NO